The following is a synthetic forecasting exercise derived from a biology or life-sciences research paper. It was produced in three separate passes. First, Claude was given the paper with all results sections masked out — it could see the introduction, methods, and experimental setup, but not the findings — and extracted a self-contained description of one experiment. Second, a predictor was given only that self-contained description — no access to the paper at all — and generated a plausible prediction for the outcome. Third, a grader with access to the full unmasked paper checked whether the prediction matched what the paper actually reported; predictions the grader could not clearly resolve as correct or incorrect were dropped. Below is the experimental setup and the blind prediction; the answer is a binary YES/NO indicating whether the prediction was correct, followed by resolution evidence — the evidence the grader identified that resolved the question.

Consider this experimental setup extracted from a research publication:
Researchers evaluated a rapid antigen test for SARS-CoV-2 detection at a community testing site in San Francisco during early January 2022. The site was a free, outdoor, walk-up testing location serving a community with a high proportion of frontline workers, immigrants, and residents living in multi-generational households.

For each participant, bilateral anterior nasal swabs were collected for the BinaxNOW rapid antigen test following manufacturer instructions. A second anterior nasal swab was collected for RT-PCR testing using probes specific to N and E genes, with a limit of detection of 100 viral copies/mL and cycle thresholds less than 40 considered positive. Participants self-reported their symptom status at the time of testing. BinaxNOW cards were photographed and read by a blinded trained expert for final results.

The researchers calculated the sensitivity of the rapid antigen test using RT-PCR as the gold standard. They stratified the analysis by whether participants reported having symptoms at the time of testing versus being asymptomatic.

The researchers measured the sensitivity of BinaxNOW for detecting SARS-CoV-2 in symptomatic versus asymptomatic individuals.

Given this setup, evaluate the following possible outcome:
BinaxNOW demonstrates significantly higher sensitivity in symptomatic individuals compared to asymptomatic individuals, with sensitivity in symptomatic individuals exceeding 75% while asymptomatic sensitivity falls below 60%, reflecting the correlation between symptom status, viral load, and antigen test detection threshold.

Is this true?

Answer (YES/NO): NO